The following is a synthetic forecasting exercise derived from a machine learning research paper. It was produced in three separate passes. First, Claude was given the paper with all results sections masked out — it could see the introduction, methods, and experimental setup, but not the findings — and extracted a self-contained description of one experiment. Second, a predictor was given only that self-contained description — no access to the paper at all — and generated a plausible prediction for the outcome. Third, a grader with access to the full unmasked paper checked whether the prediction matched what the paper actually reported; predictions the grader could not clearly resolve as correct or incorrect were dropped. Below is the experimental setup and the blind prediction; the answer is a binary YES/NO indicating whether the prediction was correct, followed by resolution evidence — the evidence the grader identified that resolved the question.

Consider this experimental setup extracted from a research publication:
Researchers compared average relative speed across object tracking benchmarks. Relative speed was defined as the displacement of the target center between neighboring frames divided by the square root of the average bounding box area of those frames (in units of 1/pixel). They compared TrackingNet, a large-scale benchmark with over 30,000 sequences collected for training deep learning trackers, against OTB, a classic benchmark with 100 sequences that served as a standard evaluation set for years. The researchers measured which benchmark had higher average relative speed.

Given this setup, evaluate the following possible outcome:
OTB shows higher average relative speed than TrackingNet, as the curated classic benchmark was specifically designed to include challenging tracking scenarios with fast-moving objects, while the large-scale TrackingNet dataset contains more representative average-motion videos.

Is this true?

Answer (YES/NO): YES